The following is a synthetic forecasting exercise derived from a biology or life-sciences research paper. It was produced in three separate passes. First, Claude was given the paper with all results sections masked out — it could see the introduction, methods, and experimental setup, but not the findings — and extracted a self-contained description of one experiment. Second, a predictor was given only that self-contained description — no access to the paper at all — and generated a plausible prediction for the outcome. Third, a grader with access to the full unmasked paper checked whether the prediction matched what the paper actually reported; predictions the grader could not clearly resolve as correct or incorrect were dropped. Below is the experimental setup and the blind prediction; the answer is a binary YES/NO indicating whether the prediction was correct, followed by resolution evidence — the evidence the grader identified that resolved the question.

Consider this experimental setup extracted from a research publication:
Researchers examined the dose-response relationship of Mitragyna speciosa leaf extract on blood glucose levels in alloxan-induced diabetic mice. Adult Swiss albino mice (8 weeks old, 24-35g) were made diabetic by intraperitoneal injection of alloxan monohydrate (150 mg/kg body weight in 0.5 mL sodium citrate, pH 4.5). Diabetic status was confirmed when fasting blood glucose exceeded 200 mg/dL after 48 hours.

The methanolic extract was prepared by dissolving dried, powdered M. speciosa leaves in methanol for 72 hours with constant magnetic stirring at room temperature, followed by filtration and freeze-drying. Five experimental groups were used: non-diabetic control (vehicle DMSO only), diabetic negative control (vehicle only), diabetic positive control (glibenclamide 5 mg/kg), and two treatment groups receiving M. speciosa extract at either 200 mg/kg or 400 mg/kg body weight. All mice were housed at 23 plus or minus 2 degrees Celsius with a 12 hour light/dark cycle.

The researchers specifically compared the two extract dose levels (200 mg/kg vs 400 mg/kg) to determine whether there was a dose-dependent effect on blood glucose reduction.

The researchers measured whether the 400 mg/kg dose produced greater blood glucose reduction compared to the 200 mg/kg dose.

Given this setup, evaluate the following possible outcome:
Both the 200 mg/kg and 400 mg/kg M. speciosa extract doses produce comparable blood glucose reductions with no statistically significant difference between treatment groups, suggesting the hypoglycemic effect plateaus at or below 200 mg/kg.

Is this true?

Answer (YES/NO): YES